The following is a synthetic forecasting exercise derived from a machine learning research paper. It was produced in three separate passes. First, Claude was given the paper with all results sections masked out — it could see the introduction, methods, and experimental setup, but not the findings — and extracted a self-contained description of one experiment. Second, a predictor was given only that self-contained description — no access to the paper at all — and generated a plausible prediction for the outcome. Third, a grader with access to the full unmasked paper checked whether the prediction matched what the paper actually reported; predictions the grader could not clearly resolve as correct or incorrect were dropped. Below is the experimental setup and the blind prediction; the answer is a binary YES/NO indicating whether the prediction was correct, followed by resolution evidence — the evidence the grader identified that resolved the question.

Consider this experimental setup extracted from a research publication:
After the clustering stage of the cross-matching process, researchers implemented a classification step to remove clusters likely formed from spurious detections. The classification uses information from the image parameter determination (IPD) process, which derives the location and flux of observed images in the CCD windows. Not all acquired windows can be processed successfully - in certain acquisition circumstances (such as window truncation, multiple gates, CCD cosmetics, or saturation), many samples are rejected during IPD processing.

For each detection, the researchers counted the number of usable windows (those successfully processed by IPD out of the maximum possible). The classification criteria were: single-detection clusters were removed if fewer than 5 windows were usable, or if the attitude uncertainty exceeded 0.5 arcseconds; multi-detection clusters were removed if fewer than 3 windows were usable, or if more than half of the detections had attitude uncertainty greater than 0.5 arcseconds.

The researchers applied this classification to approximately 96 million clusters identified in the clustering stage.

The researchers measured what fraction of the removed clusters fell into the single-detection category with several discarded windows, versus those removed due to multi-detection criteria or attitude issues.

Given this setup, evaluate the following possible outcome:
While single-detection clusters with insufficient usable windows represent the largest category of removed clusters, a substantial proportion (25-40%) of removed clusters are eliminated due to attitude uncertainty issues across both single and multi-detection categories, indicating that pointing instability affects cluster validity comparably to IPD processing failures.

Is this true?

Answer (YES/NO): NO